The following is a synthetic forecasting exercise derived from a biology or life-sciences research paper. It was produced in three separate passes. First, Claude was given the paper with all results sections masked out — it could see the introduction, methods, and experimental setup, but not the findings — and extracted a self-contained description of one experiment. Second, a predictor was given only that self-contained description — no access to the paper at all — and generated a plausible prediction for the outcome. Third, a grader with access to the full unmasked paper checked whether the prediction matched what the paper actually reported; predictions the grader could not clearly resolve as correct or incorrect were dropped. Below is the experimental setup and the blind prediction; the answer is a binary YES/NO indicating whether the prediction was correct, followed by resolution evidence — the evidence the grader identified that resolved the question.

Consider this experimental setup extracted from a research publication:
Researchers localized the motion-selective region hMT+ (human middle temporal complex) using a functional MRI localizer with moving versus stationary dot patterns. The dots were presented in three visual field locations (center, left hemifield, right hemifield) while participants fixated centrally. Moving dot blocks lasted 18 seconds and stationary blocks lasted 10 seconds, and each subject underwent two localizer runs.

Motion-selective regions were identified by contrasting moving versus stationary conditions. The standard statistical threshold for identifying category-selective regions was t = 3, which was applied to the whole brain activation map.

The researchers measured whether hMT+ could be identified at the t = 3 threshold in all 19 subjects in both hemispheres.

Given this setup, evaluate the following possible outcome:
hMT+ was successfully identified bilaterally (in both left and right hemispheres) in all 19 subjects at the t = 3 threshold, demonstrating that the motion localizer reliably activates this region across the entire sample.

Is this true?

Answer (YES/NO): NO